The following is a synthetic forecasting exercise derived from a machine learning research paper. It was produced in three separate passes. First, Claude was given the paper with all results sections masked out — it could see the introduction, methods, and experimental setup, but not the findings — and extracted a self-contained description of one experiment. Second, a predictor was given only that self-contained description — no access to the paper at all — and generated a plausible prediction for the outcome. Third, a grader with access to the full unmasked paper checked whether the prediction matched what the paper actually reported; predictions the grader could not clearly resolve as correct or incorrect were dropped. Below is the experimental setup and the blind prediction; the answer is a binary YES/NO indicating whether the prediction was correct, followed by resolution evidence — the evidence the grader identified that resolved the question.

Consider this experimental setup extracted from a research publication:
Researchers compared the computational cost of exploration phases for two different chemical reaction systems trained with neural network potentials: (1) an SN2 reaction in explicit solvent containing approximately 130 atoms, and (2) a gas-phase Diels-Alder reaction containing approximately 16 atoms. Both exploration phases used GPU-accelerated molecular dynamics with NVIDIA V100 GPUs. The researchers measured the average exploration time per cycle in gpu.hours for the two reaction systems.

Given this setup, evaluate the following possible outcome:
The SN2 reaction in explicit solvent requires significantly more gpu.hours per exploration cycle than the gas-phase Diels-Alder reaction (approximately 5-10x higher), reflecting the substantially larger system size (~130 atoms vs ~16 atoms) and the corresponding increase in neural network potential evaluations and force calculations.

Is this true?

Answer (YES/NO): NO